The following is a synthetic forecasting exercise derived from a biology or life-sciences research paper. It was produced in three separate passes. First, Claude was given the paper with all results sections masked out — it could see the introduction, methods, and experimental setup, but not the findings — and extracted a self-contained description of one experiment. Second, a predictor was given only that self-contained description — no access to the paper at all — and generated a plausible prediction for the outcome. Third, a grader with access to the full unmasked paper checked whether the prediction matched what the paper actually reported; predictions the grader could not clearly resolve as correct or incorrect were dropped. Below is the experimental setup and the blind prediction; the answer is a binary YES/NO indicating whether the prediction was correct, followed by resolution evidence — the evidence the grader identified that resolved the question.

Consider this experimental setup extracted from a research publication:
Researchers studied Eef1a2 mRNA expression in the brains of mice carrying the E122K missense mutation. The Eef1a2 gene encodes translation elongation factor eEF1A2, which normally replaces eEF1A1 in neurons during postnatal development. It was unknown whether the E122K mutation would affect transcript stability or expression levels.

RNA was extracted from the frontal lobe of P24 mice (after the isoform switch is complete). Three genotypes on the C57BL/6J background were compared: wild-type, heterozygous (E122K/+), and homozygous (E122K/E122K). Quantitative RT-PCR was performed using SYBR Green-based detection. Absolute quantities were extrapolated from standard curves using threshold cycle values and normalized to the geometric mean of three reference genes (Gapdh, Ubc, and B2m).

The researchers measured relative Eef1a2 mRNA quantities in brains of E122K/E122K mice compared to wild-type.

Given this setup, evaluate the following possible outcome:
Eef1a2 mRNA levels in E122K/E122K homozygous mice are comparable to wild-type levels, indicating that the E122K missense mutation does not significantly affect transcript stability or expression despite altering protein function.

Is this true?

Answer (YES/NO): NO